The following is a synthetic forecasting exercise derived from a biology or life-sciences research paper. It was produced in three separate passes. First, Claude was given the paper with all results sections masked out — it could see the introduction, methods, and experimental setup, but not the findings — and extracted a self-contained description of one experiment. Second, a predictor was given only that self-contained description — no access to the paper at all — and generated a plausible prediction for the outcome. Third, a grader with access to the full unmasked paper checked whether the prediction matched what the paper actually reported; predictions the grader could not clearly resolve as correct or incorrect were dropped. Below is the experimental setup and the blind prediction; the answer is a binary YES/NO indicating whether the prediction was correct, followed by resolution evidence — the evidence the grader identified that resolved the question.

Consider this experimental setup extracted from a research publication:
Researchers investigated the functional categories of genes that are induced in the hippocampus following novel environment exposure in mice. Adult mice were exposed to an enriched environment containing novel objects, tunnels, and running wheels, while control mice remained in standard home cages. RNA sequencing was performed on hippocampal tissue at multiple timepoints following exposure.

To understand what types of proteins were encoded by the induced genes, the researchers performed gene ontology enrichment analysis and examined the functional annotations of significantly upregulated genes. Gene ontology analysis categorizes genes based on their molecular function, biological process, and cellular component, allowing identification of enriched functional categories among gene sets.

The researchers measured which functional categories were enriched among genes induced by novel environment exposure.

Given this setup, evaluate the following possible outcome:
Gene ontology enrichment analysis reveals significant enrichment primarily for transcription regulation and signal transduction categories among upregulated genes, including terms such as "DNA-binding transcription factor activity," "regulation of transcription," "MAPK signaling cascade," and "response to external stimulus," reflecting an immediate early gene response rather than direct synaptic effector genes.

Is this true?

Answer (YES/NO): NO